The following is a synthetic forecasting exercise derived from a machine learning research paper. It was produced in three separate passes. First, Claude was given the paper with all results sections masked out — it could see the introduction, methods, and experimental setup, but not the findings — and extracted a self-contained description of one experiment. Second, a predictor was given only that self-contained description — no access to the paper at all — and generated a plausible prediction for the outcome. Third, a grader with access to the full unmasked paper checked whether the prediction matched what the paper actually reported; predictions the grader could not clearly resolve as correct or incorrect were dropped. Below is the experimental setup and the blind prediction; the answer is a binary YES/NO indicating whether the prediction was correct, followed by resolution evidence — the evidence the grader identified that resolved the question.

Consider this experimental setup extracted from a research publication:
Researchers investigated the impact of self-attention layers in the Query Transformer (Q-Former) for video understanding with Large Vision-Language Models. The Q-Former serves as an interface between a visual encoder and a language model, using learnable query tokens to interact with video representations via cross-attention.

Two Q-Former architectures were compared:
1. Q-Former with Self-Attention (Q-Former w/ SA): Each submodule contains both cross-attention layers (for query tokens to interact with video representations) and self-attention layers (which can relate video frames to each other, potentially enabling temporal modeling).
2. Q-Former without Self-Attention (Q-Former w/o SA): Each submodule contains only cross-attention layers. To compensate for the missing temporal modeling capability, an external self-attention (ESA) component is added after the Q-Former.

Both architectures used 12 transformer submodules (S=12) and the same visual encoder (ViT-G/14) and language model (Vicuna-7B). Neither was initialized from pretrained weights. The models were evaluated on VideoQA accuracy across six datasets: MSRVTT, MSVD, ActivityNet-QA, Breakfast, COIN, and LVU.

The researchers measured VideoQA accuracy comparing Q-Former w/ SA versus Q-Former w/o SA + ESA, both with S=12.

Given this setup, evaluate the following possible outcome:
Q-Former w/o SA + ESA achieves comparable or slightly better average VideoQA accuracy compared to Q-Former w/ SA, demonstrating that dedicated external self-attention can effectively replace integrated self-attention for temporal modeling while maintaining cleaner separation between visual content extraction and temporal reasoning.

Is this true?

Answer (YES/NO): NO